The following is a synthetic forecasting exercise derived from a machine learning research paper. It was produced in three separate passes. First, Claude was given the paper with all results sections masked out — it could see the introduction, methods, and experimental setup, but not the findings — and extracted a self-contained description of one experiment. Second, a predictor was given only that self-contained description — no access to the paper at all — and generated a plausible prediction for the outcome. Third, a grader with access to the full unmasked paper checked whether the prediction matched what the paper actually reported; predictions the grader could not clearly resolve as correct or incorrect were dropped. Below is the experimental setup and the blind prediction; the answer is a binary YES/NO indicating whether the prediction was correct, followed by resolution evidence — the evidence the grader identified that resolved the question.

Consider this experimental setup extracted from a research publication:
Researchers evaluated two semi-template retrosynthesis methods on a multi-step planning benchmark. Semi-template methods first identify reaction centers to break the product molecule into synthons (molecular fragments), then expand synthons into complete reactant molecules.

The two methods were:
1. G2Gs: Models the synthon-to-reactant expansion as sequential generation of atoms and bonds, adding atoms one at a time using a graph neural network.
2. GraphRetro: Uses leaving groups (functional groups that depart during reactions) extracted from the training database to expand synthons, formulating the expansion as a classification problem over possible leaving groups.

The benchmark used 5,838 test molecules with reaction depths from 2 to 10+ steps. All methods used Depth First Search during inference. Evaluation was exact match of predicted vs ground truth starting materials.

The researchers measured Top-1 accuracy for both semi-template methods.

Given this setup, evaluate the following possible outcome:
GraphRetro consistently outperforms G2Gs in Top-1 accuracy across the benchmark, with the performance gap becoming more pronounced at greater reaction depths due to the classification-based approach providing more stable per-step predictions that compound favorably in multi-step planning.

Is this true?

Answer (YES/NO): NO